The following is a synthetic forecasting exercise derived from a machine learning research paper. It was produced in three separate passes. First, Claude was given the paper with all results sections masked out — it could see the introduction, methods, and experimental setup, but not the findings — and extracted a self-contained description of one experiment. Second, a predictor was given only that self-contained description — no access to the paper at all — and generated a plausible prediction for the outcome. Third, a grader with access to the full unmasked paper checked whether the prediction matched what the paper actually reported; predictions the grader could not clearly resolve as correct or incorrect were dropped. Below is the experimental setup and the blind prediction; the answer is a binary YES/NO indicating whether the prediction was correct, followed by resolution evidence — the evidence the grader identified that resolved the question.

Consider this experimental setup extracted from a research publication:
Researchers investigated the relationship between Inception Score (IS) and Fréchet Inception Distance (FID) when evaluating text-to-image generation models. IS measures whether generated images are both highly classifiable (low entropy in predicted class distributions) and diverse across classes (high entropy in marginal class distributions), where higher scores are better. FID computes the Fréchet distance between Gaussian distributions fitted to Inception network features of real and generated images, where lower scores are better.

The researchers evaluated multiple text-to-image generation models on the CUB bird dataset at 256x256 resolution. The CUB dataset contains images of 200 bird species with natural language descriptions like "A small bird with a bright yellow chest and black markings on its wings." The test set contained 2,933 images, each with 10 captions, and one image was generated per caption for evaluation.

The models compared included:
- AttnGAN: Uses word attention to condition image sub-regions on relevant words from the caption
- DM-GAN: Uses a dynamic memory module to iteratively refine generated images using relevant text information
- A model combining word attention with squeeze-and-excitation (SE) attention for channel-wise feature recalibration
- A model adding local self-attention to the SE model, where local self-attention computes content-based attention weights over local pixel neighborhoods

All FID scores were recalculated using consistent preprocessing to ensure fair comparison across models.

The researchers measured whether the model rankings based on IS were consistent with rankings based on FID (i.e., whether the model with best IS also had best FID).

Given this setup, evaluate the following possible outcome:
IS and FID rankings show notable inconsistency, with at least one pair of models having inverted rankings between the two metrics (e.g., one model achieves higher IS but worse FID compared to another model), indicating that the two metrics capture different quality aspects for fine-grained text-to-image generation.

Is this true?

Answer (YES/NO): YES